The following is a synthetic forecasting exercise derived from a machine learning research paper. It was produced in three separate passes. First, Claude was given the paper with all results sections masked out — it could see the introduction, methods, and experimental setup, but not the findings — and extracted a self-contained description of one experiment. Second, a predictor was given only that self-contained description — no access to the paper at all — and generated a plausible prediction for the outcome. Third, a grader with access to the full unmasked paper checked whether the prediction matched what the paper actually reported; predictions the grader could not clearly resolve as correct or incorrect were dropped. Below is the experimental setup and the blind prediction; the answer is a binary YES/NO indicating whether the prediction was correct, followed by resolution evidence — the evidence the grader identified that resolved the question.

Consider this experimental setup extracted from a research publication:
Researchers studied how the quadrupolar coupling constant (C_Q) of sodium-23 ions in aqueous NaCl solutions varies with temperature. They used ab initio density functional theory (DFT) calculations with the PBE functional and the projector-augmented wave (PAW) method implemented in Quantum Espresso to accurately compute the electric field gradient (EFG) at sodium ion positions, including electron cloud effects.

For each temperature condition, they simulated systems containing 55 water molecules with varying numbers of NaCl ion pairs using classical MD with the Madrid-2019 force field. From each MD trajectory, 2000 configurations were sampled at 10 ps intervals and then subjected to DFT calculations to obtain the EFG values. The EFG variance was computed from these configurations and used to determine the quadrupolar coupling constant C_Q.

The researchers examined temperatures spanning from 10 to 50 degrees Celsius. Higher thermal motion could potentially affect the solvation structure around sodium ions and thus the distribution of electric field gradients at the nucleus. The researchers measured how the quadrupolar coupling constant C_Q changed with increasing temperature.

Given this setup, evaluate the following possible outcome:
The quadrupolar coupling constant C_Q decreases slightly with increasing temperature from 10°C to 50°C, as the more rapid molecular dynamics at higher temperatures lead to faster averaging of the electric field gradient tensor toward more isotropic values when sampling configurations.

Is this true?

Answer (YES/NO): NO